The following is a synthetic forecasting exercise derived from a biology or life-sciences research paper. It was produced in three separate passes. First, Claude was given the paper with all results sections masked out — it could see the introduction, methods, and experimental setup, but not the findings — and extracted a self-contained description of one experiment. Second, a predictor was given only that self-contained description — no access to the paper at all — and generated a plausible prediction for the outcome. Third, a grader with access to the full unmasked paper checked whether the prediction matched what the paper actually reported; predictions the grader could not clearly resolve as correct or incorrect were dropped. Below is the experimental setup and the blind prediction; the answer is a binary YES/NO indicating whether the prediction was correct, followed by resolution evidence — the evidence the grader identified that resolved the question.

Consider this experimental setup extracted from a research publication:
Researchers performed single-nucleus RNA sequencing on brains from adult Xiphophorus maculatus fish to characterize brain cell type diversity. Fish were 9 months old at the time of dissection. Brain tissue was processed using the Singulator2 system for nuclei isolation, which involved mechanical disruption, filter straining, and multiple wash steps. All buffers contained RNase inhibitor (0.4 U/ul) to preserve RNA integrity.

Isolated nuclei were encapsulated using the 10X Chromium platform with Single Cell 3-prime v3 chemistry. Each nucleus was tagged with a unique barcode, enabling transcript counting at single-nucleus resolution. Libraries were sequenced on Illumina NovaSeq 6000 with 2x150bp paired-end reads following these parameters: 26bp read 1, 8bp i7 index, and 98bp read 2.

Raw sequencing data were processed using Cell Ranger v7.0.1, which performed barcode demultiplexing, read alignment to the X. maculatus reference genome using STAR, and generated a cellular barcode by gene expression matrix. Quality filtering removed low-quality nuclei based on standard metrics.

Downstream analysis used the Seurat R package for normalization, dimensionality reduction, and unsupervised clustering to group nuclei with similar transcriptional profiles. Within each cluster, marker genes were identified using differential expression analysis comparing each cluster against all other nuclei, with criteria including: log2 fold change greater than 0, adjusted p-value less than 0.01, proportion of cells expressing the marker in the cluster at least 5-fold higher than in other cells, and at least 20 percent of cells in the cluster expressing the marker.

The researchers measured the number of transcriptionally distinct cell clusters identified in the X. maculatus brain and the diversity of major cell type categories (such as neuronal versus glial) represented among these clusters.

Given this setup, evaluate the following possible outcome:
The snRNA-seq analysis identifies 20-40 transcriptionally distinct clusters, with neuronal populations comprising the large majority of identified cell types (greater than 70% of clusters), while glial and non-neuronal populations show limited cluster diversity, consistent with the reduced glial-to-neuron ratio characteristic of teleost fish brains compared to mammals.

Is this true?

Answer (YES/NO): NO